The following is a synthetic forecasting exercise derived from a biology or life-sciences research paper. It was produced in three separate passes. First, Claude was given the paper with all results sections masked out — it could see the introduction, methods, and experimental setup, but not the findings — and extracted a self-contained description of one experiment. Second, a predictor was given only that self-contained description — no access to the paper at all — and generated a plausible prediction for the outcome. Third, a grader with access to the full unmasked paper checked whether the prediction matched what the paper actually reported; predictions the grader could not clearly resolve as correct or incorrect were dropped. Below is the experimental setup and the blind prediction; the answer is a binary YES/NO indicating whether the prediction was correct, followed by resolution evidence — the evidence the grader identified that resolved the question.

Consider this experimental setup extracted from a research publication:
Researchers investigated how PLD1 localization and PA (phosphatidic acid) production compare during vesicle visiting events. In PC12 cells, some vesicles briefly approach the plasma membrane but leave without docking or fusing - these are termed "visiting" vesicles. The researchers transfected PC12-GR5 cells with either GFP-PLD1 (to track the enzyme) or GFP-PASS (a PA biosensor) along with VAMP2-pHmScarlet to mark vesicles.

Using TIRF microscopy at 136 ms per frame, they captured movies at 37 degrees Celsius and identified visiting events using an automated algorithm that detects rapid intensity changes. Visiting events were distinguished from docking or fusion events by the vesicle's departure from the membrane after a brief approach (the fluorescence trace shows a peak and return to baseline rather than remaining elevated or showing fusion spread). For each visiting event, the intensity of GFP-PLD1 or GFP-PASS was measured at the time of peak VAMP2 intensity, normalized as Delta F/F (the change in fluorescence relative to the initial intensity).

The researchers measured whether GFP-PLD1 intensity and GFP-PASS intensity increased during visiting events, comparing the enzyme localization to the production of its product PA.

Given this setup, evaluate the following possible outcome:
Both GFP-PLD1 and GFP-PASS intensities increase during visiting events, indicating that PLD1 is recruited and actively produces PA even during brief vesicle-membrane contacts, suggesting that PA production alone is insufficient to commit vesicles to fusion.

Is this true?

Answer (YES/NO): NO